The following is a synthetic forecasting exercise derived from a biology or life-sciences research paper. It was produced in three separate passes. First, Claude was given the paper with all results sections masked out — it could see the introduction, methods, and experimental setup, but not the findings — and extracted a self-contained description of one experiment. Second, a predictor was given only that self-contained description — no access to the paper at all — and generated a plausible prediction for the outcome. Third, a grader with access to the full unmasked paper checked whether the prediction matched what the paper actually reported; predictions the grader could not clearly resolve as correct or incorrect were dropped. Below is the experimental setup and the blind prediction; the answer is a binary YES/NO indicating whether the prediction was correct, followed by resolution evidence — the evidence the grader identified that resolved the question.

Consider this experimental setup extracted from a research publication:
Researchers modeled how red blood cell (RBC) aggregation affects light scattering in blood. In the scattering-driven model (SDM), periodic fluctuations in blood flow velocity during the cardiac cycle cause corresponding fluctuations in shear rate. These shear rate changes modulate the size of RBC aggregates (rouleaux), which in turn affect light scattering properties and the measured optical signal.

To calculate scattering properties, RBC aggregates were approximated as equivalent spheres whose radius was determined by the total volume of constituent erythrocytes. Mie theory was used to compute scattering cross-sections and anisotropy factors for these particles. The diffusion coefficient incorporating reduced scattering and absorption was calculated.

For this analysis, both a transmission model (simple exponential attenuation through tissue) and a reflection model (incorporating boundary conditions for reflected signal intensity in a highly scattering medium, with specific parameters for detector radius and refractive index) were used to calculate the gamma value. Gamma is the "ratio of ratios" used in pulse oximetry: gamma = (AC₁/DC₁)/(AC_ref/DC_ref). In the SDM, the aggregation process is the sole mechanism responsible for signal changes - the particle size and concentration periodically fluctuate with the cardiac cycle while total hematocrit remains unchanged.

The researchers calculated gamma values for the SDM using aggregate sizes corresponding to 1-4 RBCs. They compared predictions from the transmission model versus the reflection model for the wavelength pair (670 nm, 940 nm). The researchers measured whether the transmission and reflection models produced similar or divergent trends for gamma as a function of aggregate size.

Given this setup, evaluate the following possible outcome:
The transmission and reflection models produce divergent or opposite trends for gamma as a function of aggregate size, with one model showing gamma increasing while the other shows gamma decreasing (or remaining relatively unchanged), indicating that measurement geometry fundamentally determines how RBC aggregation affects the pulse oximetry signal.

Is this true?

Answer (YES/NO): NO